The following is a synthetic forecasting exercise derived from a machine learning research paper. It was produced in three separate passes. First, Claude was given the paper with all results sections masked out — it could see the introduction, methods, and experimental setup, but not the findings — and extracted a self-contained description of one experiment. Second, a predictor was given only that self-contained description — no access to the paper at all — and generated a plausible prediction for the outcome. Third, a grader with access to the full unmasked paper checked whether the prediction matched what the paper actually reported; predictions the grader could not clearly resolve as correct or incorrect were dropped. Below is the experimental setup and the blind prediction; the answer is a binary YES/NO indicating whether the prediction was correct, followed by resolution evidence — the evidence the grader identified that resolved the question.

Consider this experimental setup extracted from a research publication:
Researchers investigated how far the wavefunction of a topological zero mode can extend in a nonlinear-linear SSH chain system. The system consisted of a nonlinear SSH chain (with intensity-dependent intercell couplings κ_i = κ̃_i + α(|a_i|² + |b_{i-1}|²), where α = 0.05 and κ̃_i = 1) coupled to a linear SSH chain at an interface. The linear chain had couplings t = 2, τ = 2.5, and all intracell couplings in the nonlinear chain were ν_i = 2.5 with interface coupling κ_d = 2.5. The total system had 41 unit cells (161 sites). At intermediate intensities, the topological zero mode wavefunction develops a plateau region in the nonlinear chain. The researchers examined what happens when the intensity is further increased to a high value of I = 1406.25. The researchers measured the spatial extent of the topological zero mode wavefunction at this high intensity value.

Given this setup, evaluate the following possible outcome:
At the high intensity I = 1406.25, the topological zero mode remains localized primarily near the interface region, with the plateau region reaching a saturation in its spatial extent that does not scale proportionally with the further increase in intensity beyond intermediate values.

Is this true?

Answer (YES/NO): NO